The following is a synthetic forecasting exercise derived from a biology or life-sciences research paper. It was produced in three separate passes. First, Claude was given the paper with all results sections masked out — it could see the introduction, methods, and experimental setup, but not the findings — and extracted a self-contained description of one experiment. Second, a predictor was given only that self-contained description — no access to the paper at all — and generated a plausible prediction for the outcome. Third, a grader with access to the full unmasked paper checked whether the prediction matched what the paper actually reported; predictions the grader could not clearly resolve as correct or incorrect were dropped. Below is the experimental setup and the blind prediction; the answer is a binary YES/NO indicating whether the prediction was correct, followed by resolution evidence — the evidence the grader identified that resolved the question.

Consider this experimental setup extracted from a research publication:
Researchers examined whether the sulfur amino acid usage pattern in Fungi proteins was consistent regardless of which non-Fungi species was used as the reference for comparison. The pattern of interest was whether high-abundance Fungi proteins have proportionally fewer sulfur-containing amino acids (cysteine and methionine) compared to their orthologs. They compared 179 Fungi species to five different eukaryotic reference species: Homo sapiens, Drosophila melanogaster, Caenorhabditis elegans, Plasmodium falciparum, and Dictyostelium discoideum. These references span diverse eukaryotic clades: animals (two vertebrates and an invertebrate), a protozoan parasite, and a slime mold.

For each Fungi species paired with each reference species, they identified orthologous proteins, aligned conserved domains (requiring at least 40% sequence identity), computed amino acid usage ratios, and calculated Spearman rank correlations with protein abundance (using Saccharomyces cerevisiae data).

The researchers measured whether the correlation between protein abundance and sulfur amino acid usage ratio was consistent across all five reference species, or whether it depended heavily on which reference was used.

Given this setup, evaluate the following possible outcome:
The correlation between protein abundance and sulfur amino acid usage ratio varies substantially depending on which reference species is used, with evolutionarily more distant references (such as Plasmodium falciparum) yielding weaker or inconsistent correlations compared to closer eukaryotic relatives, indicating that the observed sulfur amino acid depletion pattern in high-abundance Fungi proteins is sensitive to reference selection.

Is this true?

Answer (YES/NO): NO